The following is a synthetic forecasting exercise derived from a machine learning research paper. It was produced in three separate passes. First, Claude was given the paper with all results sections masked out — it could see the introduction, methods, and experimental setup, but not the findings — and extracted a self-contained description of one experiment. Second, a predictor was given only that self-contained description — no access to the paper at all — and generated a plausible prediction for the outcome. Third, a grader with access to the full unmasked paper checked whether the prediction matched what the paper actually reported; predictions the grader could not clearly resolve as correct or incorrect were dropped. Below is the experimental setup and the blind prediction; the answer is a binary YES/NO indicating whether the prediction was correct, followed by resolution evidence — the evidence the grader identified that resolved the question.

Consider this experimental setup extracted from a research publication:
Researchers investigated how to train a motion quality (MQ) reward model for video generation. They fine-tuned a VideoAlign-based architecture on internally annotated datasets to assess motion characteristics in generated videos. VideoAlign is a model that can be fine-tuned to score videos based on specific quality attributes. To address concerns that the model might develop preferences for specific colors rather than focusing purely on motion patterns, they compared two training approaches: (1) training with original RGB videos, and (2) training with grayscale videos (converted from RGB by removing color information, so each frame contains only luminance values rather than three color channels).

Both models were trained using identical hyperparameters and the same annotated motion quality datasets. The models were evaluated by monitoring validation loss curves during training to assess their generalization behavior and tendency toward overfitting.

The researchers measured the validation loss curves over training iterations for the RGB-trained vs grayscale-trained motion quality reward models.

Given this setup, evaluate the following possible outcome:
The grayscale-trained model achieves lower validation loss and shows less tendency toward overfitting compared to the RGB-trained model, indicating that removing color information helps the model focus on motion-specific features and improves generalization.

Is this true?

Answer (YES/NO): YES